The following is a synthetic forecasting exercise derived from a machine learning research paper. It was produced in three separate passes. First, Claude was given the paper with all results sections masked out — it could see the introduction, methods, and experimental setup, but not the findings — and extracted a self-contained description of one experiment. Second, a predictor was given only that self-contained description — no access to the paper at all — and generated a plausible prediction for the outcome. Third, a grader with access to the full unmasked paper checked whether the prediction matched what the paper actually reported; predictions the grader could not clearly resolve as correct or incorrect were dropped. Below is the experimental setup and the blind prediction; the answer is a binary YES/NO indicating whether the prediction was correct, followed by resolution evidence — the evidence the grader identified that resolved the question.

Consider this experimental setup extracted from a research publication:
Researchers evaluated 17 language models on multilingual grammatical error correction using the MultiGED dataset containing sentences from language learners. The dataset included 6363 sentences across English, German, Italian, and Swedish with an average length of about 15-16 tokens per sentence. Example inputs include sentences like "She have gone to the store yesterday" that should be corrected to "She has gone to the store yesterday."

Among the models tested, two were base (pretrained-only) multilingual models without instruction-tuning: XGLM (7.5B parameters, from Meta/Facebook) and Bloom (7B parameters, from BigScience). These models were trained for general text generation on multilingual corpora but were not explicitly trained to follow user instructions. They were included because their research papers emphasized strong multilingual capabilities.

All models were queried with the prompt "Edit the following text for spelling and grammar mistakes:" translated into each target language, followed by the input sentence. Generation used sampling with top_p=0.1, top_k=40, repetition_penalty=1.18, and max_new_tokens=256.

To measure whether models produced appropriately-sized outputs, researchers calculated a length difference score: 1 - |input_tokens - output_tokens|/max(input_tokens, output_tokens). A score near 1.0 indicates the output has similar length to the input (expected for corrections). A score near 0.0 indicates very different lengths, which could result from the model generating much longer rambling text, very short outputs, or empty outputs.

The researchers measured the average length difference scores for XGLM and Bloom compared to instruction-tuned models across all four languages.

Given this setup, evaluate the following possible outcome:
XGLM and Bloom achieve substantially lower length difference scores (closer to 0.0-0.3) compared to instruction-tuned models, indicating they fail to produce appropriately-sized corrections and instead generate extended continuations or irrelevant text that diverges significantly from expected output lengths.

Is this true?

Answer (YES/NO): YES